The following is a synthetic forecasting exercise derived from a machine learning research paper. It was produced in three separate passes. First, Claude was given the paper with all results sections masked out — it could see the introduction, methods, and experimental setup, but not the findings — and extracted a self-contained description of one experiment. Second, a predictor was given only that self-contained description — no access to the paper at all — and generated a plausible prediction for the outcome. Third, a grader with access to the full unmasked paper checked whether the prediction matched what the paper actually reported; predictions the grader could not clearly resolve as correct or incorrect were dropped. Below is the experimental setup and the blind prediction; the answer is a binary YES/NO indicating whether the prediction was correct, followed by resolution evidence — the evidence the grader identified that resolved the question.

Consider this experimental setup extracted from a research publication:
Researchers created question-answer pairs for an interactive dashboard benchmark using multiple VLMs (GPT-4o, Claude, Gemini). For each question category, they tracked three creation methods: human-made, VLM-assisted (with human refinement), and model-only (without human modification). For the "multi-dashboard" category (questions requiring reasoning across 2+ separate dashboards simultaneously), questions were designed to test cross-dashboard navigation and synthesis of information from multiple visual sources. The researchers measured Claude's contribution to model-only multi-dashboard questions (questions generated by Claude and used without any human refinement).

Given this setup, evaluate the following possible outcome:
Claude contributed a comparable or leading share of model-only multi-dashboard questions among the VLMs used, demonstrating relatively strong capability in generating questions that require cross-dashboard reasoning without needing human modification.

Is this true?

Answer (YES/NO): NO